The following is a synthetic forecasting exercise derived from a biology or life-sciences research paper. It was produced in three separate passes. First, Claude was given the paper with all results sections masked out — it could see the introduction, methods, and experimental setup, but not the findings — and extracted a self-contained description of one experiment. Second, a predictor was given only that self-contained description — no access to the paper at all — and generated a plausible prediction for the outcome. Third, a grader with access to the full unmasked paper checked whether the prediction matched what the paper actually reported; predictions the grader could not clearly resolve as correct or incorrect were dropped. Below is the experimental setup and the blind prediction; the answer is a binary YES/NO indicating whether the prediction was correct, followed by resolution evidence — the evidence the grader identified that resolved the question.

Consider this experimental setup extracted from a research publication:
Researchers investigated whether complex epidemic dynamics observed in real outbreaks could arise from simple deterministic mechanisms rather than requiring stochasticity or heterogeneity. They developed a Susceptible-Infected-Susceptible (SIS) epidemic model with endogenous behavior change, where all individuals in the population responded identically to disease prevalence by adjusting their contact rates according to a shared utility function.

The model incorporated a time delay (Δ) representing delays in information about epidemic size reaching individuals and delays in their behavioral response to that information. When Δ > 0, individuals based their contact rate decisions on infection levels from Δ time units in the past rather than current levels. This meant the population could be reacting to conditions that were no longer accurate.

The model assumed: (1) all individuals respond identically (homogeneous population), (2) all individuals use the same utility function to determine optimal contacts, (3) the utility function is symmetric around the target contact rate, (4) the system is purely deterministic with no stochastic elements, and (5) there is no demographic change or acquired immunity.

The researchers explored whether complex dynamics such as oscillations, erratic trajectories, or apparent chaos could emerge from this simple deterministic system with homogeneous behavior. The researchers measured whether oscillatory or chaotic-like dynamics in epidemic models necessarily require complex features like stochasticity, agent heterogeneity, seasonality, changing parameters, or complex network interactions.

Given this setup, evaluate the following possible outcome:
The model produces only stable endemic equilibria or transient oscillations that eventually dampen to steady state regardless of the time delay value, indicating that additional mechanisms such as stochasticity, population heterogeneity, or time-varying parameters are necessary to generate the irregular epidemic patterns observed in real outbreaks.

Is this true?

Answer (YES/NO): NO